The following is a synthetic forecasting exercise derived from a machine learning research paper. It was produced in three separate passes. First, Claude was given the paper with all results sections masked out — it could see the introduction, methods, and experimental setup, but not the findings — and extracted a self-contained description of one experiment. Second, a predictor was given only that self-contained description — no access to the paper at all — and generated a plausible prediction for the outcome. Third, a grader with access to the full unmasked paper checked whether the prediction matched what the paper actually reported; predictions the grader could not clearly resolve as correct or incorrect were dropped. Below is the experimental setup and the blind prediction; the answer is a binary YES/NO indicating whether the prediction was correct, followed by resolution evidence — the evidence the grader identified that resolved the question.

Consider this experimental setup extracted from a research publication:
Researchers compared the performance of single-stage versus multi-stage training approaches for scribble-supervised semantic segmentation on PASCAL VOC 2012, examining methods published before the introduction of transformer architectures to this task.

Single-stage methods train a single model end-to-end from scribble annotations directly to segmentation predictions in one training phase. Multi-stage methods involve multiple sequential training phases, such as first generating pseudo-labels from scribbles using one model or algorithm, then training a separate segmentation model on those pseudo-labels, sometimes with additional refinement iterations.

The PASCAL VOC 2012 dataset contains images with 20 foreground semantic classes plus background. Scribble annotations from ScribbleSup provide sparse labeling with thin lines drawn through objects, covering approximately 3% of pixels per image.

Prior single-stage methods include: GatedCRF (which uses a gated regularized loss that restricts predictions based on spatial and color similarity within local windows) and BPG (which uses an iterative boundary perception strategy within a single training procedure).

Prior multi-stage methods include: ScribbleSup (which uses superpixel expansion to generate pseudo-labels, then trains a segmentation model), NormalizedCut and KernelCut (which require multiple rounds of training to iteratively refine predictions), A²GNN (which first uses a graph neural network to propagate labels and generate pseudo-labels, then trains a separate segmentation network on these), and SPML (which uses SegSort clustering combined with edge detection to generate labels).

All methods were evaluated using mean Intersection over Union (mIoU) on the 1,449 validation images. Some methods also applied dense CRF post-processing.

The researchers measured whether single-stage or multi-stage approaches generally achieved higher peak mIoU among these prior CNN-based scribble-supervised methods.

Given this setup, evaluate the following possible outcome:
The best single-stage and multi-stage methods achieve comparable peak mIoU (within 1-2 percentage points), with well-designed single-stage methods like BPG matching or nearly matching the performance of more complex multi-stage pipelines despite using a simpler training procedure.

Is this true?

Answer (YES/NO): YES